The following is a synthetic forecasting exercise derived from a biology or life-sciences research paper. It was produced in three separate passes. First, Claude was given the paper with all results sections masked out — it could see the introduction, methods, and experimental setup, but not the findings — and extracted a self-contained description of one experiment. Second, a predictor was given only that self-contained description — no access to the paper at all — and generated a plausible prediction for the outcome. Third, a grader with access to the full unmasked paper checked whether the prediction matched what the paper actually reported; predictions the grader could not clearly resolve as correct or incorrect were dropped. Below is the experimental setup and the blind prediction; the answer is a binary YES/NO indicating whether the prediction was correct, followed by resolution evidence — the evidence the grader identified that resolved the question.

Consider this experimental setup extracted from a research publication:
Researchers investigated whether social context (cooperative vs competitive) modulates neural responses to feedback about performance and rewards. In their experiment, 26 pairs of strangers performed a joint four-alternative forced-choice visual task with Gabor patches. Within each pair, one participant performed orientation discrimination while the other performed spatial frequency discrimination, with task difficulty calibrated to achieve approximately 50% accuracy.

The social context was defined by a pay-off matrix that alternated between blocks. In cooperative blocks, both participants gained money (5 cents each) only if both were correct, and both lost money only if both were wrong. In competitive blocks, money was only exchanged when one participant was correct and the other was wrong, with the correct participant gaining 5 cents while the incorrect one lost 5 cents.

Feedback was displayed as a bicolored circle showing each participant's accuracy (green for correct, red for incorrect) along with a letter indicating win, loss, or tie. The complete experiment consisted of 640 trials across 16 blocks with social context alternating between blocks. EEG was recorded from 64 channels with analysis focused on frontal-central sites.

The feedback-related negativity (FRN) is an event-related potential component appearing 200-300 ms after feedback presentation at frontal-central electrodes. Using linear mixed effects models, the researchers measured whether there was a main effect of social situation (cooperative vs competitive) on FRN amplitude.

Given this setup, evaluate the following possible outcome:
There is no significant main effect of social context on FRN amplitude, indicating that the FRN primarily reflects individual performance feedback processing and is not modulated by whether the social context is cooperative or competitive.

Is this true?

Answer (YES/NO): NO